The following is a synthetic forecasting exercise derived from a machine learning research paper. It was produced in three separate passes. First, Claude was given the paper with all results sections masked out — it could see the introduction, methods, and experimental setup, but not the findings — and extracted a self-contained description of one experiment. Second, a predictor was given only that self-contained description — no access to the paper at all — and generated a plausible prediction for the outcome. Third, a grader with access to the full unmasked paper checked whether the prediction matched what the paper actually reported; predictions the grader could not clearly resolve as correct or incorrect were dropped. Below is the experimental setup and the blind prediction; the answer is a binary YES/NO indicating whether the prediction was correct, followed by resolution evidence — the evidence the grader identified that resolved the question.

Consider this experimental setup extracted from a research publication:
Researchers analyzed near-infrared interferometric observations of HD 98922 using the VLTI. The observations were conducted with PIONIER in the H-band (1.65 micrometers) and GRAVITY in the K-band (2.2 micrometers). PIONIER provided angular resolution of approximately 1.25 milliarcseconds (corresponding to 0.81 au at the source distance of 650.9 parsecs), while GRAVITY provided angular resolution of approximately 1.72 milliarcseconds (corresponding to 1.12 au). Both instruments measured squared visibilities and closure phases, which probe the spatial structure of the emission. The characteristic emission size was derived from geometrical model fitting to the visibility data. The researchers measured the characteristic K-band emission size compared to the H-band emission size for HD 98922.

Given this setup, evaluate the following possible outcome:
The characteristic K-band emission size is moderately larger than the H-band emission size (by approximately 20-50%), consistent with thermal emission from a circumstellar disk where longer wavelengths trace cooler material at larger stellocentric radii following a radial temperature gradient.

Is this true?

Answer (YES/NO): NO